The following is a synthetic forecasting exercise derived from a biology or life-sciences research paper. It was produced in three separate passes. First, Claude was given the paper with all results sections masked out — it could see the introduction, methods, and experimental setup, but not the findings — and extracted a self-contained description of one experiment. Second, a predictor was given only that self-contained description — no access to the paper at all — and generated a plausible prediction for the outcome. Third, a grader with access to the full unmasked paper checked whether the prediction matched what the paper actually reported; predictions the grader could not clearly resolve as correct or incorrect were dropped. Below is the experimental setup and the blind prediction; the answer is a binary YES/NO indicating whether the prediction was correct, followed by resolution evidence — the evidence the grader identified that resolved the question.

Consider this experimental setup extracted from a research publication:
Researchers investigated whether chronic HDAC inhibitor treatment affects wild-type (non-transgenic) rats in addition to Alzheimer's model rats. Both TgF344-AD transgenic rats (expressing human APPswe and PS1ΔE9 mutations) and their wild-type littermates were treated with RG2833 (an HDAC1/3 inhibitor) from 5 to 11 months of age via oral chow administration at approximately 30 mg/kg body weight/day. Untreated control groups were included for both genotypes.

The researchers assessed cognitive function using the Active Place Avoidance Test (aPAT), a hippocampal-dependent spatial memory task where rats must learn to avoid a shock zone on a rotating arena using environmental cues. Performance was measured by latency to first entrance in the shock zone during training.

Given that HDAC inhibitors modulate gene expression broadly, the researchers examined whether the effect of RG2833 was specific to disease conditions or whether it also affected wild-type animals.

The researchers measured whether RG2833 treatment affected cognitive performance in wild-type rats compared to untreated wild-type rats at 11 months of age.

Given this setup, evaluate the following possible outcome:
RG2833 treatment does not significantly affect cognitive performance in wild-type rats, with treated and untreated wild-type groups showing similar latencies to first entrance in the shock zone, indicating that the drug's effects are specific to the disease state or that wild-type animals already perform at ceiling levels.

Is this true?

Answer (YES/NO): YES